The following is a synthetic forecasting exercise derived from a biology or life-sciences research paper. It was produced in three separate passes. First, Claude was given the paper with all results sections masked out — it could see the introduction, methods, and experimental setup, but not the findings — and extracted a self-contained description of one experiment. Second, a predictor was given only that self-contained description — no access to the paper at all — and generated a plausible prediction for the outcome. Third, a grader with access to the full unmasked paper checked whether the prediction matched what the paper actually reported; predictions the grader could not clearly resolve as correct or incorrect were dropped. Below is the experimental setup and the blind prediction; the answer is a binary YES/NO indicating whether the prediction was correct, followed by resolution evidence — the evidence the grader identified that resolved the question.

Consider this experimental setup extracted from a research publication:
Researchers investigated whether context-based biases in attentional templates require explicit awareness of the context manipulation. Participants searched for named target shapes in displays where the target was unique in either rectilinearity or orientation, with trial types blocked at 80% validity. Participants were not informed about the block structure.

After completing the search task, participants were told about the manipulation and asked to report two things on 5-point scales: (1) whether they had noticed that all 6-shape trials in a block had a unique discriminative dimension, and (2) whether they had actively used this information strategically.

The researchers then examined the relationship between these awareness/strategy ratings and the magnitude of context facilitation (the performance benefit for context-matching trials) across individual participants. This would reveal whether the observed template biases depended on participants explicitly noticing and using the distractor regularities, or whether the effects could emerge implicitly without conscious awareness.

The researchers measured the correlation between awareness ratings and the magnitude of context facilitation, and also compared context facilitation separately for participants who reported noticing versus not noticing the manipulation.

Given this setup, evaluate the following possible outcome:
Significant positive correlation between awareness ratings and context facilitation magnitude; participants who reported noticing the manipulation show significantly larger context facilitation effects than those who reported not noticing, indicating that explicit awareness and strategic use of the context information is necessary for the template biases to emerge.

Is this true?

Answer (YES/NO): NO